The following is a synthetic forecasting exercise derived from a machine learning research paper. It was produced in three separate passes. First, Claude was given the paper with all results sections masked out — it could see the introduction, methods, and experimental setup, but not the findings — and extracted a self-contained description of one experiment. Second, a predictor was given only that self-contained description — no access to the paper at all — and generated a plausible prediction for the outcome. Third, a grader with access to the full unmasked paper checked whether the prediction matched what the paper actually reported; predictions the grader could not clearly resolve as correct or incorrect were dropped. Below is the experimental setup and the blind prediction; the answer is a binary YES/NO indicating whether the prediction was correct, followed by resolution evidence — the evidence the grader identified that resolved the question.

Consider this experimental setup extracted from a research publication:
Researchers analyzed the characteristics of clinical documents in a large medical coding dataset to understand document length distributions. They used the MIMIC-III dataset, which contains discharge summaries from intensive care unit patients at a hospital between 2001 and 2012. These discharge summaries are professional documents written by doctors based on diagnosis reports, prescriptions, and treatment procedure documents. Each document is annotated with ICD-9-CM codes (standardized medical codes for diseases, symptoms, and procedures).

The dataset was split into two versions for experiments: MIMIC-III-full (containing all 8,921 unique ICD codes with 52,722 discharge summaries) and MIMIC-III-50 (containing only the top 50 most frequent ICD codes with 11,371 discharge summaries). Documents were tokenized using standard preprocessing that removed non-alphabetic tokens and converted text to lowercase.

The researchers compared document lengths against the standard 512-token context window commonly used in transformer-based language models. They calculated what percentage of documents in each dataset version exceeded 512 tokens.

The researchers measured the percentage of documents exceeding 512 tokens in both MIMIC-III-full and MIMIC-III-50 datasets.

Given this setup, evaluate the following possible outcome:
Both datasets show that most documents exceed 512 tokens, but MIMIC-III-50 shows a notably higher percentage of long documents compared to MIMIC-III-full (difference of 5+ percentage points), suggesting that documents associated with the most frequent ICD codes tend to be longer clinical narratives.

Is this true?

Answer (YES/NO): NO